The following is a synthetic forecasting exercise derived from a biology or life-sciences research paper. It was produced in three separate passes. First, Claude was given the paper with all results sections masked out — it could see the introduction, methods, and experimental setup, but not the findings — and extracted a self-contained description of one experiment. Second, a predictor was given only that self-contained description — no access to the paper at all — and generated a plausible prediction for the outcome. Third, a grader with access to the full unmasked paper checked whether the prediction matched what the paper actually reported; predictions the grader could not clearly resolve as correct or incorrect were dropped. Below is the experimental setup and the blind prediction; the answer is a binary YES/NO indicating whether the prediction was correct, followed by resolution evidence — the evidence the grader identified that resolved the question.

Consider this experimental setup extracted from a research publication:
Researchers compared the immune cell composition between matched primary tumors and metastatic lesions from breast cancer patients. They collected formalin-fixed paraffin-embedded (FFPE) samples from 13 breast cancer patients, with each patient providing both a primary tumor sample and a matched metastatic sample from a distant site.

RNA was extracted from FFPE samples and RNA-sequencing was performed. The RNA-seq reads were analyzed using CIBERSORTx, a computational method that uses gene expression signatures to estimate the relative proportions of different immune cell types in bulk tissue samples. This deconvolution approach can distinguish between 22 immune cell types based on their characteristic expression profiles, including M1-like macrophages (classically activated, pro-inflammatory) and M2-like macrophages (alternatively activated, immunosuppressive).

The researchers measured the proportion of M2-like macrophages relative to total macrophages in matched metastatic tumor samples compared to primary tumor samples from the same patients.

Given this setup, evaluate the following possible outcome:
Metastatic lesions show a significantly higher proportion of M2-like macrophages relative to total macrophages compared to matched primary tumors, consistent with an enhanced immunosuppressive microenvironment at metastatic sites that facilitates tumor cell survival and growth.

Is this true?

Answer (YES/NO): YES